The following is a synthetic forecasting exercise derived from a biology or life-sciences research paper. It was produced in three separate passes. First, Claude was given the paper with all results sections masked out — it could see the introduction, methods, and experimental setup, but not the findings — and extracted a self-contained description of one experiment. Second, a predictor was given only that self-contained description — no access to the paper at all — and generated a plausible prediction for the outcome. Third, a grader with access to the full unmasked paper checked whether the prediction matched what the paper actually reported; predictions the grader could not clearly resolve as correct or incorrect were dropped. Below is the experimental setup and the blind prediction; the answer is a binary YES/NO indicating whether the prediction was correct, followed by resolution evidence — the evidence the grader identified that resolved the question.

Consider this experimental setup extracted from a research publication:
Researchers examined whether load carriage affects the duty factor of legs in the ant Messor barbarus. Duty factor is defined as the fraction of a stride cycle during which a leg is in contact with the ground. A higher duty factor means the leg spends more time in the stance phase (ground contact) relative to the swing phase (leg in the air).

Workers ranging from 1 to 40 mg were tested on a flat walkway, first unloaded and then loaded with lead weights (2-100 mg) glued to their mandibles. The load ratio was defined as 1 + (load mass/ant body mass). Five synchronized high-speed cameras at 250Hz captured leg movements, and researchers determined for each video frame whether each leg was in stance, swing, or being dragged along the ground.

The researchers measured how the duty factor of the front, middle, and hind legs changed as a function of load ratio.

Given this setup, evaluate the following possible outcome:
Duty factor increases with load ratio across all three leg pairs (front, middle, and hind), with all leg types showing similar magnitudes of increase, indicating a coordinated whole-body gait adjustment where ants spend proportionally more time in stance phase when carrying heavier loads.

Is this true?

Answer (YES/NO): NO